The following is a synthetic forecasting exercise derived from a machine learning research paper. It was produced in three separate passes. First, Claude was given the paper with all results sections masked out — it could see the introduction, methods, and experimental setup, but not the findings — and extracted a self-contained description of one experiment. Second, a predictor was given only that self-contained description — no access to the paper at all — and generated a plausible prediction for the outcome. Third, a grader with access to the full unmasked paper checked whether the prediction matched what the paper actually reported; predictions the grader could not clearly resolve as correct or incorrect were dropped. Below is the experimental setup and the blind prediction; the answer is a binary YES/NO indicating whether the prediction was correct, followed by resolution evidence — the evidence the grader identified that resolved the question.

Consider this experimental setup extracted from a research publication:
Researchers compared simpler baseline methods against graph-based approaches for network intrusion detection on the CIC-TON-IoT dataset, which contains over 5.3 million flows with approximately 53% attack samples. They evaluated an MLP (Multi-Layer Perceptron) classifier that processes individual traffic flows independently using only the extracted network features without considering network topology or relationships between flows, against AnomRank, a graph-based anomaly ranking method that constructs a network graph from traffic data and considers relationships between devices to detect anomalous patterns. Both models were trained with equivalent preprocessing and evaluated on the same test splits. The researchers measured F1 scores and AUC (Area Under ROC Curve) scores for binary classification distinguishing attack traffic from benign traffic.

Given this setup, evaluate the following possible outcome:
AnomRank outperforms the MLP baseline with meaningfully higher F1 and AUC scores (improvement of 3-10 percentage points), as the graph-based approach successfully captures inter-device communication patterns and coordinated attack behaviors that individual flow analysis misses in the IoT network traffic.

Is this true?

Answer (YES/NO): NO